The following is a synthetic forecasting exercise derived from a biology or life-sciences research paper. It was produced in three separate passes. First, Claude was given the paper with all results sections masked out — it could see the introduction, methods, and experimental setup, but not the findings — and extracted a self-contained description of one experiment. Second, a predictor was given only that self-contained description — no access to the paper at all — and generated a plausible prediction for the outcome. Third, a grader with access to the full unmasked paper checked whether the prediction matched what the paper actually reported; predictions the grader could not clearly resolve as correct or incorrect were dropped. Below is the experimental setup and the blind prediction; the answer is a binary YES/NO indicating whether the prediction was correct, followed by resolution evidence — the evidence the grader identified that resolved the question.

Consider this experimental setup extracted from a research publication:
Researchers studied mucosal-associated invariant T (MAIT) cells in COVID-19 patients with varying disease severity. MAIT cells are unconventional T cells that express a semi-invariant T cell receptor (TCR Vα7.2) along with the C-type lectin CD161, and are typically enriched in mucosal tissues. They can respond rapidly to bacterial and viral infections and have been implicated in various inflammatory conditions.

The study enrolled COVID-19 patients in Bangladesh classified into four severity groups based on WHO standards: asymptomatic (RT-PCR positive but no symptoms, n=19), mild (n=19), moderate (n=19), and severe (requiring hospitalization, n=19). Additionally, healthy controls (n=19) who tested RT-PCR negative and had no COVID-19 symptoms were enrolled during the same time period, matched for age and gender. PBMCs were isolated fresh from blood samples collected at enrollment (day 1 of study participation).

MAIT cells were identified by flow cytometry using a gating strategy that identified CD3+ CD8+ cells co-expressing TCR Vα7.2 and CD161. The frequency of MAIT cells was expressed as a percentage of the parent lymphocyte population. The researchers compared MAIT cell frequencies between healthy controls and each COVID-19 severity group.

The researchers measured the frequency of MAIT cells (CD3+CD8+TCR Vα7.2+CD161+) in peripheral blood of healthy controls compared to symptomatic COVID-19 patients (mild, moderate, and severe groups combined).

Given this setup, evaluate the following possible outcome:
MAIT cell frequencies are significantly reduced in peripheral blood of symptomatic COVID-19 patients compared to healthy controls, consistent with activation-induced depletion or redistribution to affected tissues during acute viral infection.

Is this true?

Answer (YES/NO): YES